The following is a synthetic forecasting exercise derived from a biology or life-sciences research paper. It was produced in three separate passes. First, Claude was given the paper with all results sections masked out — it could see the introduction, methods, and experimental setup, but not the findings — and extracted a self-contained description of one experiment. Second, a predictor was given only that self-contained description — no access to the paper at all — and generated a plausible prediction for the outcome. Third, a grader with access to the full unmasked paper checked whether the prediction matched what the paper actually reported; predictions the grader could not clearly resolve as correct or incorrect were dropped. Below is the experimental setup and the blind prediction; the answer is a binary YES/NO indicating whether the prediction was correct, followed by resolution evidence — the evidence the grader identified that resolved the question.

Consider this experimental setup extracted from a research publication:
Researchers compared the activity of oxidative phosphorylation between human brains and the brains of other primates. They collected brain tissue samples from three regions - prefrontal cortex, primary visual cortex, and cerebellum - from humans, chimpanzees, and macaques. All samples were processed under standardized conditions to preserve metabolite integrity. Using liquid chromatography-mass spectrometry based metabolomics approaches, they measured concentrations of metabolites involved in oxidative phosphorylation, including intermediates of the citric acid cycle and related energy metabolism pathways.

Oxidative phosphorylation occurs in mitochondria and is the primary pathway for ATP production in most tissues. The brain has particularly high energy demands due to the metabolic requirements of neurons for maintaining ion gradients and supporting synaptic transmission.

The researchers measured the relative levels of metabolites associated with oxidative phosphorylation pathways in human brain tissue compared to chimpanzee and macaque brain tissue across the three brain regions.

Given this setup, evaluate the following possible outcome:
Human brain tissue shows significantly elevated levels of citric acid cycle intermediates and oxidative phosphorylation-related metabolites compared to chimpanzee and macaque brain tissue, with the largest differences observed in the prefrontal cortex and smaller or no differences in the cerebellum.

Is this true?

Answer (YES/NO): NO